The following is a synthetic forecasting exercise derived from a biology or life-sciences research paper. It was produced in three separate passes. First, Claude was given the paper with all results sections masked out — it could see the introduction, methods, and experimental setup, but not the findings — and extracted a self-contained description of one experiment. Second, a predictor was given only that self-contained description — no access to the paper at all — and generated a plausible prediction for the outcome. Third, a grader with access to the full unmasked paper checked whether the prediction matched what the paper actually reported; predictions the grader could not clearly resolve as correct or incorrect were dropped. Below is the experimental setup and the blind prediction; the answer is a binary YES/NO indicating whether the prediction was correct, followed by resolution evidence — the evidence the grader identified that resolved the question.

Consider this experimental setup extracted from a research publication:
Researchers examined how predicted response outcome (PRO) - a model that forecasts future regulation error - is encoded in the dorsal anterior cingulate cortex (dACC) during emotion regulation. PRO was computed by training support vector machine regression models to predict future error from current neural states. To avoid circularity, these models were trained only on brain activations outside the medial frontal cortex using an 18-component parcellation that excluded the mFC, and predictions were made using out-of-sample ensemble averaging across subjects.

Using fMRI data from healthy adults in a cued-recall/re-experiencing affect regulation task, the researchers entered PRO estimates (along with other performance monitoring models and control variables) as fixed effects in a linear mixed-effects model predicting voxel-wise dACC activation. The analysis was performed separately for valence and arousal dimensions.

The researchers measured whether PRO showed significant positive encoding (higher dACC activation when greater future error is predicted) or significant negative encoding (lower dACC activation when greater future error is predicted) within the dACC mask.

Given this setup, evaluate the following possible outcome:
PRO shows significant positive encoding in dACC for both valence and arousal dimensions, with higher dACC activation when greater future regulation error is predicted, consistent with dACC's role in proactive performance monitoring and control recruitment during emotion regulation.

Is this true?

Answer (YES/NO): NO